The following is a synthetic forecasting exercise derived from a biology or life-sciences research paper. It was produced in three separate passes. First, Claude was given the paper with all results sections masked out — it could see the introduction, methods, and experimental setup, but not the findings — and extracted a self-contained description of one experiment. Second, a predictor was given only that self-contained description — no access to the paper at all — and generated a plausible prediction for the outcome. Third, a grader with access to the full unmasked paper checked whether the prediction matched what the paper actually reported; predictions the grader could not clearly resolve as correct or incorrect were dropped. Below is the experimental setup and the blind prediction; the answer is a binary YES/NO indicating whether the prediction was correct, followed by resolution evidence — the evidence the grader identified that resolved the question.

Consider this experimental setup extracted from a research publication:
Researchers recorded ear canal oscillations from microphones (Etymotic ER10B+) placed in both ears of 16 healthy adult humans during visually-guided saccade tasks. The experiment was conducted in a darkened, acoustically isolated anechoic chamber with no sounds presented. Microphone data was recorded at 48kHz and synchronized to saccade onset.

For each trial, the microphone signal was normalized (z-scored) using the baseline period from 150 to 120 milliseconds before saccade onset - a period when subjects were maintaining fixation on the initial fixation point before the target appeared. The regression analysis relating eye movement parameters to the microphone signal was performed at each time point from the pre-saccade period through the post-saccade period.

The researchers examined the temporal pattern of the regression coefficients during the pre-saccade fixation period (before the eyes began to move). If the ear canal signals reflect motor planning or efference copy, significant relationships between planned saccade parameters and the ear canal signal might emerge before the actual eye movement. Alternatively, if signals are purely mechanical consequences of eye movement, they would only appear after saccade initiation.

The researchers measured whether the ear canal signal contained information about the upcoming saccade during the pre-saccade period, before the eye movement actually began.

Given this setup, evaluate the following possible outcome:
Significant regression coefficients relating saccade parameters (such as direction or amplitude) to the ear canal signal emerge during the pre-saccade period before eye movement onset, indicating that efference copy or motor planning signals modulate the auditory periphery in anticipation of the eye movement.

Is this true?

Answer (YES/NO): YES